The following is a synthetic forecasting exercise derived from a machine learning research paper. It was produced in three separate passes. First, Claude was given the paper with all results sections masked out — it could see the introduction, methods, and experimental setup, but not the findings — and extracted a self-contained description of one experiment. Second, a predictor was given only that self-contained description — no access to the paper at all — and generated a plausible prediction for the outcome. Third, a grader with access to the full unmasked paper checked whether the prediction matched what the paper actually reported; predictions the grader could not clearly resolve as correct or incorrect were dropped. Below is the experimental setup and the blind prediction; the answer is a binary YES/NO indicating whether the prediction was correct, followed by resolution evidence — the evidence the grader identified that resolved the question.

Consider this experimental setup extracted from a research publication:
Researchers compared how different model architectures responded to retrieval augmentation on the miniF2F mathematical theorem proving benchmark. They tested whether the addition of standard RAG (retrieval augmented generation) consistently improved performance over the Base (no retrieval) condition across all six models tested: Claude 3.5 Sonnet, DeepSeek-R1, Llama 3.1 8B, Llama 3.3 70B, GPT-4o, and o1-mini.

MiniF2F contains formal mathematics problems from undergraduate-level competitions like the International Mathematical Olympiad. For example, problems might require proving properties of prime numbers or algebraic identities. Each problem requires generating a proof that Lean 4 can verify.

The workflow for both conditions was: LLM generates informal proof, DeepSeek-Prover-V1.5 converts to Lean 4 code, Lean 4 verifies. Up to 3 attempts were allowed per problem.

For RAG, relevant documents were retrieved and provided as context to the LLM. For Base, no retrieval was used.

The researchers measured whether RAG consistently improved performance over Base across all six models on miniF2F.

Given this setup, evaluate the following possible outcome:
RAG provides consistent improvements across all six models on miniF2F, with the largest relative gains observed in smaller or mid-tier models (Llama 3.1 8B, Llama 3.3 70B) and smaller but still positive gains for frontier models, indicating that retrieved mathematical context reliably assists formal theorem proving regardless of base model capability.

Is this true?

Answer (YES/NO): NO